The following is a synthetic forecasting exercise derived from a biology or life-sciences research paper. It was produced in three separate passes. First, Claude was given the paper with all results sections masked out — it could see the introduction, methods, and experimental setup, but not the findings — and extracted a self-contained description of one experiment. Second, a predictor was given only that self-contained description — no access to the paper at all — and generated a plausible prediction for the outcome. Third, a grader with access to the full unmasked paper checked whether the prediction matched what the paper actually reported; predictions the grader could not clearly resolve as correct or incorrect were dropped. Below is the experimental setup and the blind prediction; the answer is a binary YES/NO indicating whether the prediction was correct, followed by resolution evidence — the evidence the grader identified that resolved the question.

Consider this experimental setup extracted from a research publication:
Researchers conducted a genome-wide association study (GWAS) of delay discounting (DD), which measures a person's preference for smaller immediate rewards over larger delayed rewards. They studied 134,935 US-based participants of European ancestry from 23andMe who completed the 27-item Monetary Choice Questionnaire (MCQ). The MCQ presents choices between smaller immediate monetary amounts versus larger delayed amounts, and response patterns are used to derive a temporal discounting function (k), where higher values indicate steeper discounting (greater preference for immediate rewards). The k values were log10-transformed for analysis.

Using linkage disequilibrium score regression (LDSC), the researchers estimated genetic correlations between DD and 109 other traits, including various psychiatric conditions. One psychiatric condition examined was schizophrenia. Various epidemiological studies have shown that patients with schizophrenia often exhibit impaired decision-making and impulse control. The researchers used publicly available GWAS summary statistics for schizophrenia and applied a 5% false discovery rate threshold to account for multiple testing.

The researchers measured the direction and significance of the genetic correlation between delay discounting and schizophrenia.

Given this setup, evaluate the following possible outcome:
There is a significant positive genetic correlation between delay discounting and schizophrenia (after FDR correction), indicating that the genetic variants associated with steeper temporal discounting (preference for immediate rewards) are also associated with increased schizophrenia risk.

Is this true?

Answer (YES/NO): NO